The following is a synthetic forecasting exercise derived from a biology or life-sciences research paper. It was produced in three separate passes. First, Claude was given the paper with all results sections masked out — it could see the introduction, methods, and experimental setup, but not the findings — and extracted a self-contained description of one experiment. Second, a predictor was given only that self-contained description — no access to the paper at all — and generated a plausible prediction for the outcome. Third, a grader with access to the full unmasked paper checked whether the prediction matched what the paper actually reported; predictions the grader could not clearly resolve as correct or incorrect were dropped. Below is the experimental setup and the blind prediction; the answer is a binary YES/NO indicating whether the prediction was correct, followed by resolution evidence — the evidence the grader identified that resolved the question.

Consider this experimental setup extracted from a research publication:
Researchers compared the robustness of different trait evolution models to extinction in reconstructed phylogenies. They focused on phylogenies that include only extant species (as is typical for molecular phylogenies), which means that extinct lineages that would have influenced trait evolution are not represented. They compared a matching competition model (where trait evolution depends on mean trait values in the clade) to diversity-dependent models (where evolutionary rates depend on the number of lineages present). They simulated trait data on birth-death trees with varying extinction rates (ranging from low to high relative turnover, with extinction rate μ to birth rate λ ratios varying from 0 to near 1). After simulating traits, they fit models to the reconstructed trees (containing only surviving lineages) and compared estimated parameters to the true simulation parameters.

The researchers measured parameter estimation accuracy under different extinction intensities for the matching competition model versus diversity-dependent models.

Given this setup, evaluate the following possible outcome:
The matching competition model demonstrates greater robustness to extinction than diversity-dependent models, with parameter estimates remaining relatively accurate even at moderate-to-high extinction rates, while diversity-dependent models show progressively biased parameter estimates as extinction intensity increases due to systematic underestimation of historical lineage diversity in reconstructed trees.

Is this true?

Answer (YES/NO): NO